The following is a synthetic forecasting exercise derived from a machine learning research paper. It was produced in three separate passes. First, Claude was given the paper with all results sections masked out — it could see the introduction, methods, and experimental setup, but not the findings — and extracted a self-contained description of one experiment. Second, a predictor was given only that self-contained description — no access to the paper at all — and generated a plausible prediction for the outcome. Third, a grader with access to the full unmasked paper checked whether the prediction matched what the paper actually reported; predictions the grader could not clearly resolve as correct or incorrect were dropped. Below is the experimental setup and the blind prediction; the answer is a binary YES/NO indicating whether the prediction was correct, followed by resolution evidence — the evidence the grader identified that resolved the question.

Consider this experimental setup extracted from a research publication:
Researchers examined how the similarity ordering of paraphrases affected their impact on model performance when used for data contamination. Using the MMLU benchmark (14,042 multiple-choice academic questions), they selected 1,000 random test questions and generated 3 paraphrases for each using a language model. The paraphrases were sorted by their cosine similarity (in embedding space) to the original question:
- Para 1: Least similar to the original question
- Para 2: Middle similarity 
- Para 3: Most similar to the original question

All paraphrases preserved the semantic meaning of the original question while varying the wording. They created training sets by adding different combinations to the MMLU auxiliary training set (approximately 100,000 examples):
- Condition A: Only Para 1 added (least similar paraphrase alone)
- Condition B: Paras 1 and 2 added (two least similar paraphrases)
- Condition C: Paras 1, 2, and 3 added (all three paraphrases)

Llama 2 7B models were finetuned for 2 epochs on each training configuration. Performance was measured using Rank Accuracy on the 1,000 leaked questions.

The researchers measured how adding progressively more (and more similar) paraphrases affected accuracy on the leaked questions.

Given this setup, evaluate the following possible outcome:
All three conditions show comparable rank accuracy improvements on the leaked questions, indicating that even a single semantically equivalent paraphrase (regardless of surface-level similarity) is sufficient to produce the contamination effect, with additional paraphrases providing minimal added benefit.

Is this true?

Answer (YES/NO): NO